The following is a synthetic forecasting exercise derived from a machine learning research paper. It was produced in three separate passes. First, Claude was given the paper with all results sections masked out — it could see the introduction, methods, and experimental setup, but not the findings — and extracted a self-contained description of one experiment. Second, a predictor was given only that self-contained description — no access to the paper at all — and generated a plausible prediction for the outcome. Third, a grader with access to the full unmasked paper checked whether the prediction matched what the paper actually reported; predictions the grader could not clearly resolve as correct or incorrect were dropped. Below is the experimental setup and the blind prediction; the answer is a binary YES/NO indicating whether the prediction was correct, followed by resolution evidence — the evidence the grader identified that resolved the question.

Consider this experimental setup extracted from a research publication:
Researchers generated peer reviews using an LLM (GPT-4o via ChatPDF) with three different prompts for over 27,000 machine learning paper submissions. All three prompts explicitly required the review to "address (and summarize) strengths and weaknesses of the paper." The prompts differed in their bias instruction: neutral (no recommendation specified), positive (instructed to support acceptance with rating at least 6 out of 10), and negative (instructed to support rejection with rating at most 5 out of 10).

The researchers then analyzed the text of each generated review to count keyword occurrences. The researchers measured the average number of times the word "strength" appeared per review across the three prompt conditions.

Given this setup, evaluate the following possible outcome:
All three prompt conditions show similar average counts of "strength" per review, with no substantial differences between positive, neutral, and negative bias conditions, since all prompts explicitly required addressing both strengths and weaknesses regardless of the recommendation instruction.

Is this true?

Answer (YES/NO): NO